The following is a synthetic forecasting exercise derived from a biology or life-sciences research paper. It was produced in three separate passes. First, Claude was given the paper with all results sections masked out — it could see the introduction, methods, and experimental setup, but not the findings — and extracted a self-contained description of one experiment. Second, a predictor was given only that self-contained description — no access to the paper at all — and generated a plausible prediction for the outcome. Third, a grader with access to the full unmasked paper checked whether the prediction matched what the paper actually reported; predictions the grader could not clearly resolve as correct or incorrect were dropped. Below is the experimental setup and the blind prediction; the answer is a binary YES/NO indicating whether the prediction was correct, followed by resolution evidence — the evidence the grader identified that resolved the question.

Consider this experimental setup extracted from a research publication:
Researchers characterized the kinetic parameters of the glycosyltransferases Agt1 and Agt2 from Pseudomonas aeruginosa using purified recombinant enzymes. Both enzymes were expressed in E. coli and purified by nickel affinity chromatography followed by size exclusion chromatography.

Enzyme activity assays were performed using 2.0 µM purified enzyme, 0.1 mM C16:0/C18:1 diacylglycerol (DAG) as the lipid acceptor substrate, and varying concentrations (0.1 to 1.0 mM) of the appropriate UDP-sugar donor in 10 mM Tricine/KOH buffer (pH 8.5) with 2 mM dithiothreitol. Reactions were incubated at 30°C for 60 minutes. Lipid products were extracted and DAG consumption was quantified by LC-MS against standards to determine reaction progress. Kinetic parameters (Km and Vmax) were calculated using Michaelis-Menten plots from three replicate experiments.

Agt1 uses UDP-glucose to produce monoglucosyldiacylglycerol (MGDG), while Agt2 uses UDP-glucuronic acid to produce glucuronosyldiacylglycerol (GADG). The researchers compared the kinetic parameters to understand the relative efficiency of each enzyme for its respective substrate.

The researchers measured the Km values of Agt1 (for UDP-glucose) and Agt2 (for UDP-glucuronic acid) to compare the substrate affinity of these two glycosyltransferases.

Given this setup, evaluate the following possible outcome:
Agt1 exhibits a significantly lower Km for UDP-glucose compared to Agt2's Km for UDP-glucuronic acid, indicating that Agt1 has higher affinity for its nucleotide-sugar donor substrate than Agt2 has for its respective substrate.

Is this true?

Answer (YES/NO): YES